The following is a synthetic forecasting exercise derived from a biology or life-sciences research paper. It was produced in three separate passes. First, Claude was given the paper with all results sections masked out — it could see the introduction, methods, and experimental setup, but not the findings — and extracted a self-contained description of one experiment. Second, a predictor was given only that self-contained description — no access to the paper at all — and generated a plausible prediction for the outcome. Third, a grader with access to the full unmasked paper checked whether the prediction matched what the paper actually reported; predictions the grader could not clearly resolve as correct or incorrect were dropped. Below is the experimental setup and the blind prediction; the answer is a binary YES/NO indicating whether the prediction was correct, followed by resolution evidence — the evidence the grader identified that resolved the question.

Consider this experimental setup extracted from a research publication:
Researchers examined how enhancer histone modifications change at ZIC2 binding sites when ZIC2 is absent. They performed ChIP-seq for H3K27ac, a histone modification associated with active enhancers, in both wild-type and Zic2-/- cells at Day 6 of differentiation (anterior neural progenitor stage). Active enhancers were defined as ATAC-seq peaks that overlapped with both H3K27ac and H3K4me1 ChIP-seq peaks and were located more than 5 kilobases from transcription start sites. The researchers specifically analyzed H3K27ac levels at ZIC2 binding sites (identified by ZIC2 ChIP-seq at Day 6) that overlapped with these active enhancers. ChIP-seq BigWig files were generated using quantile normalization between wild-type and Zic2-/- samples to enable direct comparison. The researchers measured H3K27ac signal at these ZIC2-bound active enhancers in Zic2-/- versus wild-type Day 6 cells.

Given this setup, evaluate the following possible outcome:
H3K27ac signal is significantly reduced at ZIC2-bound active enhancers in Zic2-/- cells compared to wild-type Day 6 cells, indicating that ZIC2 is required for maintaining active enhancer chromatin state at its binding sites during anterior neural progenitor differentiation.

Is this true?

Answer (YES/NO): YES